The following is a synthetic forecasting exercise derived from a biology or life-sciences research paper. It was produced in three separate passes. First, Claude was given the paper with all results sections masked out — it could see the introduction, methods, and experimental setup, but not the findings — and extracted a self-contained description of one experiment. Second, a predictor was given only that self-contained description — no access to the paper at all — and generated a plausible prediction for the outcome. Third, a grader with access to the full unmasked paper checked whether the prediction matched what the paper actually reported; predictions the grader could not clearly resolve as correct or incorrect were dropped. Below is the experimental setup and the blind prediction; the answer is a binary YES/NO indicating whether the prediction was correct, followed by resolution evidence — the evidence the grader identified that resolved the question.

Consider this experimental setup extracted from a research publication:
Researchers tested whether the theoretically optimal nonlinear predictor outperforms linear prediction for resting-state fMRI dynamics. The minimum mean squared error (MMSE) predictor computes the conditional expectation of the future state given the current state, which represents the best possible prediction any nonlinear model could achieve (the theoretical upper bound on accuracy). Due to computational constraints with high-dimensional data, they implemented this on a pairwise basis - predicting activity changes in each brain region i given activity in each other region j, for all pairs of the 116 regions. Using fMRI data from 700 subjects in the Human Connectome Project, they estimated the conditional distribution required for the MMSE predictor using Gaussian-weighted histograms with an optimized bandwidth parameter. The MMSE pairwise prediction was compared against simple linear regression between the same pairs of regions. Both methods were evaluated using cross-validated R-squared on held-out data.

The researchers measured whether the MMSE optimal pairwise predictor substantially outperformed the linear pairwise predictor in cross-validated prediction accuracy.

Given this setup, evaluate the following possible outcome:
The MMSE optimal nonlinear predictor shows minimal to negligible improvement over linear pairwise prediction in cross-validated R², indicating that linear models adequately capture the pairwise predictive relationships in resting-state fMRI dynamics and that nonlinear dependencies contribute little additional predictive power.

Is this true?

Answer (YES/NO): YES